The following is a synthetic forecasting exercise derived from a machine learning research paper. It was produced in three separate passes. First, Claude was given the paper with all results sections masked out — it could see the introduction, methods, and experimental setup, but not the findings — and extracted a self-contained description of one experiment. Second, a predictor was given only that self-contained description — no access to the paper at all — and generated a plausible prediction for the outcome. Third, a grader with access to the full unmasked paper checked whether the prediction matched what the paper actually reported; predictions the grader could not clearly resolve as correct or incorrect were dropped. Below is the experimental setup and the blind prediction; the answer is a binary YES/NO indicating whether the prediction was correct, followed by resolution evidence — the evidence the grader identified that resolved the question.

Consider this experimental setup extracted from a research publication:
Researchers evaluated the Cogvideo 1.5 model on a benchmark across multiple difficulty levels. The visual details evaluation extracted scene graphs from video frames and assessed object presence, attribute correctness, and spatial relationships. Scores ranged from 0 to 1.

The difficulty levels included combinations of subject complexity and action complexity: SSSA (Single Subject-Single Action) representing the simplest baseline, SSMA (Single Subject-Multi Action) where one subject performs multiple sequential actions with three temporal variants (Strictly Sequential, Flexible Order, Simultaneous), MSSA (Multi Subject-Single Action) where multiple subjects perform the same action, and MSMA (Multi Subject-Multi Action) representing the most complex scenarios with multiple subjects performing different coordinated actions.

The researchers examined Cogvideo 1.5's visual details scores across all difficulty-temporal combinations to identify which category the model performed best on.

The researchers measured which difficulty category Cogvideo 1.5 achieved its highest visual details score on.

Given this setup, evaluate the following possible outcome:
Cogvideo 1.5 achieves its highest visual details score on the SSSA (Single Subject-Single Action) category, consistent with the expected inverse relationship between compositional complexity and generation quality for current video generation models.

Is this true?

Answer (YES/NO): NO